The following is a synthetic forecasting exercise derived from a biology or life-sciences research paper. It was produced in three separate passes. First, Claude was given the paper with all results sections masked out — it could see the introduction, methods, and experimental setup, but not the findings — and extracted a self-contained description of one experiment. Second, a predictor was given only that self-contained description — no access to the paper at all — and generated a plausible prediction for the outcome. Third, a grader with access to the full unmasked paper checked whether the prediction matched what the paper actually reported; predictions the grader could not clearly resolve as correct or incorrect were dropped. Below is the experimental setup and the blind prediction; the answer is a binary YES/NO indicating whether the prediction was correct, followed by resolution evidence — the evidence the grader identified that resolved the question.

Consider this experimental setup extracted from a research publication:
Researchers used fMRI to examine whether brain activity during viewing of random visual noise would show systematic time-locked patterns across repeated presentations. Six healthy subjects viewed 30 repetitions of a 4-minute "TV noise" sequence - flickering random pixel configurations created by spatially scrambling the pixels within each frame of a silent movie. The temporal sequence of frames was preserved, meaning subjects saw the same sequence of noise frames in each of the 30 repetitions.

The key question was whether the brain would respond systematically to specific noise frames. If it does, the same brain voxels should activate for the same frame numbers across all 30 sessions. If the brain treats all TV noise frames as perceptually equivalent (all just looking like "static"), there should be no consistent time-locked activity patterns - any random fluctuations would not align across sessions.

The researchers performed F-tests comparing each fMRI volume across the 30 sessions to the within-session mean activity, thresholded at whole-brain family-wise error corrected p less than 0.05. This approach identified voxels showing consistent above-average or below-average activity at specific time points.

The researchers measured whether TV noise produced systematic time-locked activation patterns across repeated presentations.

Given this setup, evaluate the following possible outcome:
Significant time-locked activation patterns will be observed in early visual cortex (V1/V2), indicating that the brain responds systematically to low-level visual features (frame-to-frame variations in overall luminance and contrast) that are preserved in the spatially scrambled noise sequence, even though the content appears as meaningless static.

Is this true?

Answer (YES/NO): NO